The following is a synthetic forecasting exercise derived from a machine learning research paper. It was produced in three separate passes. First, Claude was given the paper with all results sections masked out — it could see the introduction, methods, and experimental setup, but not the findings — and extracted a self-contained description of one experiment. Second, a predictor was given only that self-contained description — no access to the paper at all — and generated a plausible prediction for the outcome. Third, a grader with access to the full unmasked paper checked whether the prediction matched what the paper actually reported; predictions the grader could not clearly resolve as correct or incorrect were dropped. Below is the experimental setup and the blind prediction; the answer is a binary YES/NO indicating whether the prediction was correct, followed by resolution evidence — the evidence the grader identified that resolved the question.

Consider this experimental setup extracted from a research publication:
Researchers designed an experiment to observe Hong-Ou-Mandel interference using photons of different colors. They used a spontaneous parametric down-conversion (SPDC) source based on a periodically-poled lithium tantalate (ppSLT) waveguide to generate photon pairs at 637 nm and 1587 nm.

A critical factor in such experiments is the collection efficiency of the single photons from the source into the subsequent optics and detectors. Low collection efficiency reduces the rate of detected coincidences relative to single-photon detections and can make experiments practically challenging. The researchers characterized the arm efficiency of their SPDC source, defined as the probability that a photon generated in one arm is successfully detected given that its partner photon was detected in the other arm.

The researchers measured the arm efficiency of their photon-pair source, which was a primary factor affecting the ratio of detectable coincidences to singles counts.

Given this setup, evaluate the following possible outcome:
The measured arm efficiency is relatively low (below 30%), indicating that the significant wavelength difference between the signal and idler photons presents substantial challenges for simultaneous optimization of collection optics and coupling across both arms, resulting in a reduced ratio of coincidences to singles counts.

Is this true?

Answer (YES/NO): YES